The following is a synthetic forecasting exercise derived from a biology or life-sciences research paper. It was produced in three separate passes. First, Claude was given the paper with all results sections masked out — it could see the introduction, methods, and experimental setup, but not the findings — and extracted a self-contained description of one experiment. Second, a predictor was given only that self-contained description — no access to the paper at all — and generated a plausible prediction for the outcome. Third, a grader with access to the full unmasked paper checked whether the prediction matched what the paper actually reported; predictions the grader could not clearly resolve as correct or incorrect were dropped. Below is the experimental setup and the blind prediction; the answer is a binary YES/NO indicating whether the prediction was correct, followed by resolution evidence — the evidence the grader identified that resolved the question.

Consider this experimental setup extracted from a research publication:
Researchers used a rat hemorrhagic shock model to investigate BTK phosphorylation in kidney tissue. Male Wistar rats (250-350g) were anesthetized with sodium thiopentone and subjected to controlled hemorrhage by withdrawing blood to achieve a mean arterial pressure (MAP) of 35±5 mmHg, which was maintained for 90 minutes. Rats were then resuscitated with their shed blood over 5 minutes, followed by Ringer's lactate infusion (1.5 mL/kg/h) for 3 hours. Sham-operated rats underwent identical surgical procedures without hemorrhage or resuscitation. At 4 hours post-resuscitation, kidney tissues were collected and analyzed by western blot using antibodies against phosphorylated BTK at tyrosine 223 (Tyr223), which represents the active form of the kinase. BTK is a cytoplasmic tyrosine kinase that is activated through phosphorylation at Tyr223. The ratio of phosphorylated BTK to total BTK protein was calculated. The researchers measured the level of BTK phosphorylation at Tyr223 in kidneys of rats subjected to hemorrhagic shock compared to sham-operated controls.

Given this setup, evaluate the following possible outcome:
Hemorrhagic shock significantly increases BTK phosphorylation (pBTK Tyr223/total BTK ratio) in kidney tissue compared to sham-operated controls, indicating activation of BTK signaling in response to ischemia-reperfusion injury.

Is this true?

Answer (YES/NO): YES